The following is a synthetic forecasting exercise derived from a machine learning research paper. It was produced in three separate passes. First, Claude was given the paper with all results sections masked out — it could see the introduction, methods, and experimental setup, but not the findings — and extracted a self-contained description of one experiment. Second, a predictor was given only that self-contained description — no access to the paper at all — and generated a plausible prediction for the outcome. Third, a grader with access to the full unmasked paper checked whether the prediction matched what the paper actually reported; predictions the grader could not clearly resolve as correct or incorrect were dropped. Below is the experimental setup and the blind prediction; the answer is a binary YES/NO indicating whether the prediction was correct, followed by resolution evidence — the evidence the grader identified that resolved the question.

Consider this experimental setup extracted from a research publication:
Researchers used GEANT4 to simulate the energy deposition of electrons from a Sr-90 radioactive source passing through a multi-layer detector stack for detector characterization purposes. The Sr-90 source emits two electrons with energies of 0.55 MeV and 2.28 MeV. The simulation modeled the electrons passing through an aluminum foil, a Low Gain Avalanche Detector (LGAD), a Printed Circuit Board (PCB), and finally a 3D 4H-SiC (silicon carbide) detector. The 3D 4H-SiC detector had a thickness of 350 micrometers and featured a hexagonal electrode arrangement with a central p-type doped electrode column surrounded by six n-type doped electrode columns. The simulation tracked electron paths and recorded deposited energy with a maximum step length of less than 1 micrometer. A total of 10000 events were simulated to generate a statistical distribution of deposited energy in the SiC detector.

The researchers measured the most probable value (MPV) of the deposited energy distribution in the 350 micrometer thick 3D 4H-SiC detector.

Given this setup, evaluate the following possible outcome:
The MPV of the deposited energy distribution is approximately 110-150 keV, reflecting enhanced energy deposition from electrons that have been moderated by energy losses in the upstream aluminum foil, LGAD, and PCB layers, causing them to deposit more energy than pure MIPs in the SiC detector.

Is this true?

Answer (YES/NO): YES